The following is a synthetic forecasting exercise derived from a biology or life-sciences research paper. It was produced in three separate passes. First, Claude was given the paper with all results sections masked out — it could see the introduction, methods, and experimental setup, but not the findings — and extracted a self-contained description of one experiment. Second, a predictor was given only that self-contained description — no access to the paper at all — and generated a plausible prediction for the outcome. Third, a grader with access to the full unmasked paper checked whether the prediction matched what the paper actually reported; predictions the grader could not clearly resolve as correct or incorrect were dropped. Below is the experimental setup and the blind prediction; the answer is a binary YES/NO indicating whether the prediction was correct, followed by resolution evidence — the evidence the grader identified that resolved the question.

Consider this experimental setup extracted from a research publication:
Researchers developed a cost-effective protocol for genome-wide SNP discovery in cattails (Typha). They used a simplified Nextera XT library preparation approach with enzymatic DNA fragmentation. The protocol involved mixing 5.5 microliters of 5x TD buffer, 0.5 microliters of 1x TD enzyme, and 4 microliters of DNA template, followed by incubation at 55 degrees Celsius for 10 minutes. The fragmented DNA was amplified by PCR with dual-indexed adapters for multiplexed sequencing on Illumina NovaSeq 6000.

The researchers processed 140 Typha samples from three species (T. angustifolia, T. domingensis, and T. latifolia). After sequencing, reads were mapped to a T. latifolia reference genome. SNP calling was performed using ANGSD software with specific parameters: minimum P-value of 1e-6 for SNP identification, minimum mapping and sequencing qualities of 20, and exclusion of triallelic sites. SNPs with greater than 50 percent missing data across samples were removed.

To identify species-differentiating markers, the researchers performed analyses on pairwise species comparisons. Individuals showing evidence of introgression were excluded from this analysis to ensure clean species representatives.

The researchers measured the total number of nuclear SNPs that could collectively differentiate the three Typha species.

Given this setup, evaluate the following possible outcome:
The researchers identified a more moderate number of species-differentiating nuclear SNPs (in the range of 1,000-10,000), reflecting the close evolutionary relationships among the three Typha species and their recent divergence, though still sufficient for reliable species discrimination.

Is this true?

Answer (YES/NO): NO